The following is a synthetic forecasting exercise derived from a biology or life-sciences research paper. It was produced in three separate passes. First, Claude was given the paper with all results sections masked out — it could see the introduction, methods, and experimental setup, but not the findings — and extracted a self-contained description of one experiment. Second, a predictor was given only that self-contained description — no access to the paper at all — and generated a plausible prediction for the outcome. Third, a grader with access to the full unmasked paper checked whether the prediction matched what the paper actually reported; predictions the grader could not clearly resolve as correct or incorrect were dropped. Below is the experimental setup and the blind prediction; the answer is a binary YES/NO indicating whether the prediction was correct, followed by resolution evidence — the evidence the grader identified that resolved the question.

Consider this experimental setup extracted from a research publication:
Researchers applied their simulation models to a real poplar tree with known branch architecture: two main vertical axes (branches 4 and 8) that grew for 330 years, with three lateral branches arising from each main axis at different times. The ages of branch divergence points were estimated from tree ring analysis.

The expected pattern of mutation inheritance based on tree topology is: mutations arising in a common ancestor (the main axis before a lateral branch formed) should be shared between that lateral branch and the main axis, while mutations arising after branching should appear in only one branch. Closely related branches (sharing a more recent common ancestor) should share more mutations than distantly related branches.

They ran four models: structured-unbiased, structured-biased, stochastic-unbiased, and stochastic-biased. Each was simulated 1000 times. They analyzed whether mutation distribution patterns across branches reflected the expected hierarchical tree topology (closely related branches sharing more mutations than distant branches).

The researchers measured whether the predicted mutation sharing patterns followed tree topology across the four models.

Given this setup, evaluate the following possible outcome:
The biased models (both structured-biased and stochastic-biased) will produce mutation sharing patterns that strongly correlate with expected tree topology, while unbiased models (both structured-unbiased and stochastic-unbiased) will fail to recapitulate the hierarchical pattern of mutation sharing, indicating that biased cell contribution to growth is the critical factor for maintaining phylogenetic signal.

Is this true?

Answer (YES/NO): NO